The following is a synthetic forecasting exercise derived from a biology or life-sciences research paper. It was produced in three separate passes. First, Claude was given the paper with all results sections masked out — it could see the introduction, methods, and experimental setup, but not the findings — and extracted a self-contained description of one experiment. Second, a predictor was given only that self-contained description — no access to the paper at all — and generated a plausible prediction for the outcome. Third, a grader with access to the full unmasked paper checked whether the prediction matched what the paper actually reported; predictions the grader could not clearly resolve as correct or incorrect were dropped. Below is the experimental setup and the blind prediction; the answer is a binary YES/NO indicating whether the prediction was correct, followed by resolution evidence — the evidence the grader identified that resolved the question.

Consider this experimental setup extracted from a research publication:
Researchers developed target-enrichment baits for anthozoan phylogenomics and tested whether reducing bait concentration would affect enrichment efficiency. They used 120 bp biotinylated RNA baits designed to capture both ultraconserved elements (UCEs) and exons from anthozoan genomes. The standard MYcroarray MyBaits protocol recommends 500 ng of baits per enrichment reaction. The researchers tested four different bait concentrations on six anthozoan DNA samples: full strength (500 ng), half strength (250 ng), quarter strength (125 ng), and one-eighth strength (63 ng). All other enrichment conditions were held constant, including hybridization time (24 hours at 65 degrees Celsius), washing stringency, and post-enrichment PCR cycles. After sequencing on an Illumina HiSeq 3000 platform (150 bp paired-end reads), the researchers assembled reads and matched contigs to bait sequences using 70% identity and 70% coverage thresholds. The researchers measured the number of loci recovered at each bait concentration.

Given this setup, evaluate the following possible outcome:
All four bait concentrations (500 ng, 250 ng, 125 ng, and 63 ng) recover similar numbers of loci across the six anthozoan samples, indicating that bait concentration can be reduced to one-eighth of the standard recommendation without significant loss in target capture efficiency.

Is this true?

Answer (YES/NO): YES